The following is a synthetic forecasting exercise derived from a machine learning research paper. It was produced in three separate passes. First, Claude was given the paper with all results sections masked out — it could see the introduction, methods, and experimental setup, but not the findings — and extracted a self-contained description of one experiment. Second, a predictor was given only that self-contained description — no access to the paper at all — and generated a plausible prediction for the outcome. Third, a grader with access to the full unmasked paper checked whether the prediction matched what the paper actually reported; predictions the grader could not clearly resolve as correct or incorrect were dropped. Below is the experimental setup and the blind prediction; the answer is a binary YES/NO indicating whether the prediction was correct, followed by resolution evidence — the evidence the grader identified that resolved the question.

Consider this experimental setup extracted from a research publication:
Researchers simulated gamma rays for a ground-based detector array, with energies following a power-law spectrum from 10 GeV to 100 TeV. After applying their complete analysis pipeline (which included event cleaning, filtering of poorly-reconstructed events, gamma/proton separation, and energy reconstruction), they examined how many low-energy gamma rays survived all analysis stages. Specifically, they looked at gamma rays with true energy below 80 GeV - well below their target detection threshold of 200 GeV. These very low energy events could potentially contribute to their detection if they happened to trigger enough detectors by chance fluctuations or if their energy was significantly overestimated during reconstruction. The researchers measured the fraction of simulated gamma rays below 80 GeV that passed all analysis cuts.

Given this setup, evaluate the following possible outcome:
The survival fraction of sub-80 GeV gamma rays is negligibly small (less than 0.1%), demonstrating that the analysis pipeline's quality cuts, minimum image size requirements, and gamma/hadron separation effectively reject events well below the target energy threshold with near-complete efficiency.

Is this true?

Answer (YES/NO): YES